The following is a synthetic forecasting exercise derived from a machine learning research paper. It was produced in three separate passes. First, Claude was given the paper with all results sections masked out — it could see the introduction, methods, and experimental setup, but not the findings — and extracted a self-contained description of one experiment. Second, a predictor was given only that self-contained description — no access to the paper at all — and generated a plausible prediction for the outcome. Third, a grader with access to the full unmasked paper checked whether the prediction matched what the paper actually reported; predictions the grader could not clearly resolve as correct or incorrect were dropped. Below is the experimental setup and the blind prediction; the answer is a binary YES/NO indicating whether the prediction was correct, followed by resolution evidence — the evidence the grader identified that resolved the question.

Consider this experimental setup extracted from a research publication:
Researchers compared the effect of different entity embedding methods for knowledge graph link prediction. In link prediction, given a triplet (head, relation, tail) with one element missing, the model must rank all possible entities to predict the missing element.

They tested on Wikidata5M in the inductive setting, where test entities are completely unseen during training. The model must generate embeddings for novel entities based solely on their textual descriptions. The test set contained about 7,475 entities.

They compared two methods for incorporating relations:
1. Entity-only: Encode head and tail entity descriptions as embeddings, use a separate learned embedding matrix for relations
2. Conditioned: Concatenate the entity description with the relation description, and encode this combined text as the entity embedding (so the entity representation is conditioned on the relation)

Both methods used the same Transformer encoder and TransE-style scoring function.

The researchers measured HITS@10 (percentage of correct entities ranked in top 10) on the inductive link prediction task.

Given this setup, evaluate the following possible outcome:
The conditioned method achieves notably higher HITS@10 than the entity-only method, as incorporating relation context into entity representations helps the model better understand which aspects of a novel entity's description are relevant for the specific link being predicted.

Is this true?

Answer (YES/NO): YES